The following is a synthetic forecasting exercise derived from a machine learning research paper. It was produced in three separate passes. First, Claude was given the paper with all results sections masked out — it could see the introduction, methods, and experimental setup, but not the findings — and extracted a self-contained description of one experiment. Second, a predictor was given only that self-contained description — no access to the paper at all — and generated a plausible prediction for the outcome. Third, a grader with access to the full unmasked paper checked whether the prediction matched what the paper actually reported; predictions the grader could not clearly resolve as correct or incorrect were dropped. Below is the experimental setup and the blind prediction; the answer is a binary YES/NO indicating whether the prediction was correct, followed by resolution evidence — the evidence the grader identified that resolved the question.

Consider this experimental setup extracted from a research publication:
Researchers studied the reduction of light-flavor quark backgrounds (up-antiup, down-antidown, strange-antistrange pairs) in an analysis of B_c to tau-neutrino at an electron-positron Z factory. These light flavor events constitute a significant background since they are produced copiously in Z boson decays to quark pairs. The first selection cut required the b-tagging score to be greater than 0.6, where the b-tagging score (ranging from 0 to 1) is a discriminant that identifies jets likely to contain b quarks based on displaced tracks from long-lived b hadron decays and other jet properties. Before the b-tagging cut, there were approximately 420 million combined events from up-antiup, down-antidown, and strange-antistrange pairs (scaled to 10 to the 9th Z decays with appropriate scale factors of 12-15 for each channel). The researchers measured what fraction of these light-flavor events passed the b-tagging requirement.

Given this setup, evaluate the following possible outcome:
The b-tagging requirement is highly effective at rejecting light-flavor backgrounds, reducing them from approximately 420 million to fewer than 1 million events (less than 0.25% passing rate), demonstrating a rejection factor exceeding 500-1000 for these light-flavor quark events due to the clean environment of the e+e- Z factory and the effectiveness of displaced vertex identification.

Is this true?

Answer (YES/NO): NO